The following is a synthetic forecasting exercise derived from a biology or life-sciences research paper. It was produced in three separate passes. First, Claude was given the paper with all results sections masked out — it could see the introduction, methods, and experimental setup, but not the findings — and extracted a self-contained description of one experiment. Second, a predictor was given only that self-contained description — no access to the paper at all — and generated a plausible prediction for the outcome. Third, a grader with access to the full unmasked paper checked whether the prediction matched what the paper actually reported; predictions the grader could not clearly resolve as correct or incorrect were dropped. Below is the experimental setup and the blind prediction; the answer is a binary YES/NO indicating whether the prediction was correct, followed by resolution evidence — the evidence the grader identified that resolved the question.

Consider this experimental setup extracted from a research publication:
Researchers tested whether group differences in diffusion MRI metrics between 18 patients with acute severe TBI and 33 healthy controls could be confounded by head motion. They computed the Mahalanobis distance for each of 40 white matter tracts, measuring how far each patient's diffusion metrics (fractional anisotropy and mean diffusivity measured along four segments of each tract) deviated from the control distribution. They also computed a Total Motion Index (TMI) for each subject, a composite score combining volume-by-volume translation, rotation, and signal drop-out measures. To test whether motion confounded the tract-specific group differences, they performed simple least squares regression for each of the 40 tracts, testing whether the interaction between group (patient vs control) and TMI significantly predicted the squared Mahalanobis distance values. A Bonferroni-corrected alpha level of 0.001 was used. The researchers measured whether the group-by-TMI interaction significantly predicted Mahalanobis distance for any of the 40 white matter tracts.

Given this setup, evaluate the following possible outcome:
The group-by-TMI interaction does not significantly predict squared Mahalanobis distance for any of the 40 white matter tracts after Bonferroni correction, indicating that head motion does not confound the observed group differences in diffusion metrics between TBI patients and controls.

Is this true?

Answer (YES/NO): YES